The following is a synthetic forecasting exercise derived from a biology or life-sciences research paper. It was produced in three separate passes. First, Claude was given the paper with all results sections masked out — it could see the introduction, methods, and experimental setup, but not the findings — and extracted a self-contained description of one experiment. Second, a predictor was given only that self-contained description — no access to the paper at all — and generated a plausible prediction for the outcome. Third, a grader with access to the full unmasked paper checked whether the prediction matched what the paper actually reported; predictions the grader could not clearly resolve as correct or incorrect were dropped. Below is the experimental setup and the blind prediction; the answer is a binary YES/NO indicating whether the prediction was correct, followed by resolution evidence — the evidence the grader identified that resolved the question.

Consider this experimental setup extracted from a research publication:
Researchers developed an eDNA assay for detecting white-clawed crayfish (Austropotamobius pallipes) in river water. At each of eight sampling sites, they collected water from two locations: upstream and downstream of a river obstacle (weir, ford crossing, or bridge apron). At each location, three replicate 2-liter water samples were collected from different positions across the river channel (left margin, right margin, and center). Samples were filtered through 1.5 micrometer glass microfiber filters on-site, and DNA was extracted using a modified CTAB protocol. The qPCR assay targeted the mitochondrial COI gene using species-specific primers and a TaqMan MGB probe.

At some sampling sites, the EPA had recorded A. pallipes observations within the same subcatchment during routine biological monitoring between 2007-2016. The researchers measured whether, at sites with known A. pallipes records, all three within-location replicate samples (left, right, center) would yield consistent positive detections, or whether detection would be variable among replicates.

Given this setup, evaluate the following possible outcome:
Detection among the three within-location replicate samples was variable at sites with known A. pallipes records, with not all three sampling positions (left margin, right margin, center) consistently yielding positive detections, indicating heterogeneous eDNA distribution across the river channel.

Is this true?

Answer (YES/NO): YES